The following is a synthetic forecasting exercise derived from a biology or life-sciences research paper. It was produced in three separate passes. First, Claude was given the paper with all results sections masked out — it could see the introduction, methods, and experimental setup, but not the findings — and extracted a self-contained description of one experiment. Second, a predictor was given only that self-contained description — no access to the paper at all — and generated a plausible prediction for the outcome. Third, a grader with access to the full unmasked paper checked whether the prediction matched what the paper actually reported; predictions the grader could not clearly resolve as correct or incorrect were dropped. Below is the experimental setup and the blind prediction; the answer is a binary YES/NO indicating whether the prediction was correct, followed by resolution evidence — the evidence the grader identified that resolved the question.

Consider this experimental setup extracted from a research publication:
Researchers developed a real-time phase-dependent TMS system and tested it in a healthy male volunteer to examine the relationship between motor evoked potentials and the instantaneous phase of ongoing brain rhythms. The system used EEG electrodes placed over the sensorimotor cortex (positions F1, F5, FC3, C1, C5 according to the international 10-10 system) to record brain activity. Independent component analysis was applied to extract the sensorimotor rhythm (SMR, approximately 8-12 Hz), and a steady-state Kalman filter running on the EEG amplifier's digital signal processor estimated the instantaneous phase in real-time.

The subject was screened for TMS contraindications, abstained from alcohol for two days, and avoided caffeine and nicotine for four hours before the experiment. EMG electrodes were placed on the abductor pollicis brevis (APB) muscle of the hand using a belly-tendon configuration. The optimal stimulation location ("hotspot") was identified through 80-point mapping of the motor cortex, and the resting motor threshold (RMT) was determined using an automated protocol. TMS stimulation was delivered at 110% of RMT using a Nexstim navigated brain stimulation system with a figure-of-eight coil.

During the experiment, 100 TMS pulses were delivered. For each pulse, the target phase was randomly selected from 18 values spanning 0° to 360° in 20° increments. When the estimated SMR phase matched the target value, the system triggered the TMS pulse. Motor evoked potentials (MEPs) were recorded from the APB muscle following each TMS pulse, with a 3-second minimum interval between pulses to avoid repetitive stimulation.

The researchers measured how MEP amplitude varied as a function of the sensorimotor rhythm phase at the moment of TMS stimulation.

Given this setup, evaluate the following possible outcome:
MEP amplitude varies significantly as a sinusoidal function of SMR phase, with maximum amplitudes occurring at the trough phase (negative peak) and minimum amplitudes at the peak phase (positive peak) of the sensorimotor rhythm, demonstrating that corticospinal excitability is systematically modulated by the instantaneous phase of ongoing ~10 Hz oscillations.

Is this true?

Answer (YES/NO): YES